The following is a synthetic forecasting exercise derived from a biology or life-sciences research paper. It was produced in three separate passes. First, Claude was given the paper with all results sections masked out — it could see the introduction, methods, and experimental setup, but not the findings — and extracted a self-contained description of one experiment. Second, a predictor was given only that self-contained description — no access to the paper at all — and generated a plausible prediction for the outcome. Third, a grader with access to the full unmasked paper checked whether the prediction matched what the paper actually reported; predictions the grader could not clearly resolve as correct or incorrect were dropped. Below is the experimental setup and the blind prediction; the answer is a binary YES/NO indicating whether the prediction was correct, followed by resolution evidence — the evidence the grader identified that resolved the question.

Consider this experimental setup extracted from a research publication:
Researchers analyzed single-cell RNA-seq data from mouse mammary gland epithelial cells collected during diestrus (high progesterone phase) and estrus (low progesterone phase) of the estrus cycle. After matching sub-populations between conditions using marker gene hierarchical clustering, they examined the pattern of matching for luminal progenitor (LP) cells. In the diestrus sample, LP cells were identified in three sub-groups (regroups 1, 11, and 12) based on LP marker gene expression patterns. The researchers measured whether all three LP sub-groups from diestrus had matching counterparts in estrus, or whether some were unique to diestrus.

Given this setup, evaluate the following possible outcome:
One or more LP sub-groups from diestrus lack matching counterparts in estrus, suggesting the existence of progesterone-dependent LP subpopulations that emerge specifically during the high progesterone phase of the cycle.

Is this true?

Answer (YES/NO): YES